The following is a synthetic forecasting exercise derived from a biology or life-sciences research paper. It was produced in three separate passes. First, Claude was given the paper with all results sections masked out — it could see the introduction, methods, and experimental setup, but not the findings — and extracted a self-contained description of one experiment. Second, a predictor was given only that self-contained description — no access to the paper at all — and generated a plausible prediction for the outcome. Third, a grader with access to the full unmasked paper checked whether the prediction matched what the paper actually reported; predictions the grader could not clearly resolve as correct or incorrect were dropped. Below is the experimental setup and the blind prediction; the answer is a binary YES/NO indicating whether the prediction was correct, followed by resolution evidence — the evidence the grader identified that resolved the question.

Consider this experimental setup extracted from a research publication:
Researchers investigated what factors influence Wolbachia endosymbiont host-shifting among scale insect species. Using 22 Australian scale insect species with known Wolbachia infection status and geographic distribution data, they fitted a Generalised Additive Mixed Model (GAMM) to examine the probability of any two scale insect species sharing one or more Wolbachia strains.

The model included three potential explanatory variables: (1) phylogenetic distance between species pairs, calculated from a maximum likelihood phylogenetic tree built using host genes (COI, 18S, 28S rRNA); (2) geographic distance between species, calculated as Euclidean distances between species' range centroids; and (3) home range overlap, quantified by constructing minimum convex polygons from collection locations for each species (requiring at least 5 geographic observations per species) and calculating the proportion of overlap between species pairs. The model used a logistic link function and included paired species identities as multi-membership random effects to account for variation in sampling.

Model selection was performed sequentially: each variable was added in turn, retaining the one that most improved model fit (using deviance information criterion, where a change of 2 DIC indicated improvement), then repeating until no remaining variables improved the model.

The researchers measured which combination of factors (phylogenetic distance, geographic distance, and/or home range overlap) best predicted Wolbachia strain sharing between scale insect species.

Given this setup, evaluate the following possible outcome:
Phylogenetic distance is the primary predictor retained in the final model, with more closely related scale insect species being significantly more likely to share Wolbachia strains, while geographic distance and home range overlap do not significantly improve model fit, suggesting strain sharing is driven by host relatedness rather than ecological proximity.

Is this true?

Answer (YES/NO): YES